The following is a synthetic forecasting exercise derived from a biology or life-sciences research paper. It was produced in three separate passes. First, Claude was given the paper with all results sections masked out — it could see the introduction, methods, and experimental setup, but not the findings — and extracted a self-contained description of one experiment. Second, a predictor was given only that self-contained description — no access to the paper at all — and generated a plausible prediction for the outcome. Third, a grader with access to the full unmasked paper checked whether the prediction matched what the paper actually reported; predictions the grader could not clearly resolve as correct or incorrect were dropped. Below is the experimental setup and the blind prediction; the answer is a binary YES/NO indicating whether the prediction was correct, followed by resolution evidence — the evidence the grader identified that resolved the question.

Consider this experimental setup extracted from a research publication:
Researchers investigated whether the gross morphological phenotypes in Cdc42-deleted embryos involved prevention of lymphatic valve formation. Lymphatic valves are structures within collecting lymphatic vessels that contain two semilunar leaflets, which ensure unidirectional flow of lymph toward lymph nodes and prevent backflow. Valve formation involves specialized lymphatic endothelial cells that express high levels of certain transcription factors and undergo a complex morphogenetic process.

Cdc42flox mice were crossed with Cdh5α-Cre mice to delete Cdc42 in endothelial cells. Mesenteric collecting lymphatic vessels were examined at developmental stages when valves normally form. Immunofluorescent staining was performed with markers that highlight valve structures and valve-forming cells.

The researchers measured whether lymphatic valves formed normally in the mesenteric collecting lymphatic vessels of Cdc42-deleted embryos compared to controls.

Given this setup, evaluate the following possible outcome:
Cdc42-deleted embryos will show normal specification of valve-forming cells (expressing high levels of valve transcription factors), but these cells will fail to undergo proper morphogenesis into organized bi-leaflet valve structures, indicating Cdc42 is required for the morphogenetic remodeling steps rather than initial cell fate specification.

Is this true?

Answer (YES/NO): YES